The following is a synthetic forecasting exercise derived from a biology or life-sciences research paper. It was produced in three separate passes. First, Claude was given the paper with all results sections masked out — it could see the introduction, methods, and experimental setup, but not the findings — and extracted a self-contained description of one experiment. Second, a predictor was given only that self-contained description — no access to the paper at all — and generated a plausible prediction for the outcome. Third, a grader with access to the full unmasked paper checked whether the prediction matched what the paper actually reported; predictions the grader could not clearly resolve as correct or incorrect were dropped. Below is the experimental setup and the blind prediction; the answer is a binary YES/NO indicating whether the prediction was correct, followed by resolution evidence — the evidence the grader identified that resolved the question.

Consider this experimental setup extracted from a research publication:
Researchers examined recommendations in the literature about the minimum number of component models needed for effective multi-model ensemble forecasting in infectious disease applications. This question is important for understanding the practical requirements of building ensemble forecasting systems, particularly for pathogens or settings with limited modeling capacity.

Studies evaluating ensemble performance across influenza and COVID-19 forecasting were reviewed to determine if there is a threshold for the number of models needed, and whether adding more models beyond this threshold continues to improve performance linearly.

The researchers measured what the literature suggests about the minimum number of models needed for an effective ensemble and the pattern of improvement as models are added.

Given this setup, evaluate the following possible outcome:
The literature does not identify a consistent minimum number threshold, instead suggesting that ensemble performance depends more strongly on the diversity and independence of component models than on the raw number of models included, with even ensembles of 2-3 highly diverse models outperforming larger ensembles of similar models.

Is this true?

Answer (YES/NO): NO